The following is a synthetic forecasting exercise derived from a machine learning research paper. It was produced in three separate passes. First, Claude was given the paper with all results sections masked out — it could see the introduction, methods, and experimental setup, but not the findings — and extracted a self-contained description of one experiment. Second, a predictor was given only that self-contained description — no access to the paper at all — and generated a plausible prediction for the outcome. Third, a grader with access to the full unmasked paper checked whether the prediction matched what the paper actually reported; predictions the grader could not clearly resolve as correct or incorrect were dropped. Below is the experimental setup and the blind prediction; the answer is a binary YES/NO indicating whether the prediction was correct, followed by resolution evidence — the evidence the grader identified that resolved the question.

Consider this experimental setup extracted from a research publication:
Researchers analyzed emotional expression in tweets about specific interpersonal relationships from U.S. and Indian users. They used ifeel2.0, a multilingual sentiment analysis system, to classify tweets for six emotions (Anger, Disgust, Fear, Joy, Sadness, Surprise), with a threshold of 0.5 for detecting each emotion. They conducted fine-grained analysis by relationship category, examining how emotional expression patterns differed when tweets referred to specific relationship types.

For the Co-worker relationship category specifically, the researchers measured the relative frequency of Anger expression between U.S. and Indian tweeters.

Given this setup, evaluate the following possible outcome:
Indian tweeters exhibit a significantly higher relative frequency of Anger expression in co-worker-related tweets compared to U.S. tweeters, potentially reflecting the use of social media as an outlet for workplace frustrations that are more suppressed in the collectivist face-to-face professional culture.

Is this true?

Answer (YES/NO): NO